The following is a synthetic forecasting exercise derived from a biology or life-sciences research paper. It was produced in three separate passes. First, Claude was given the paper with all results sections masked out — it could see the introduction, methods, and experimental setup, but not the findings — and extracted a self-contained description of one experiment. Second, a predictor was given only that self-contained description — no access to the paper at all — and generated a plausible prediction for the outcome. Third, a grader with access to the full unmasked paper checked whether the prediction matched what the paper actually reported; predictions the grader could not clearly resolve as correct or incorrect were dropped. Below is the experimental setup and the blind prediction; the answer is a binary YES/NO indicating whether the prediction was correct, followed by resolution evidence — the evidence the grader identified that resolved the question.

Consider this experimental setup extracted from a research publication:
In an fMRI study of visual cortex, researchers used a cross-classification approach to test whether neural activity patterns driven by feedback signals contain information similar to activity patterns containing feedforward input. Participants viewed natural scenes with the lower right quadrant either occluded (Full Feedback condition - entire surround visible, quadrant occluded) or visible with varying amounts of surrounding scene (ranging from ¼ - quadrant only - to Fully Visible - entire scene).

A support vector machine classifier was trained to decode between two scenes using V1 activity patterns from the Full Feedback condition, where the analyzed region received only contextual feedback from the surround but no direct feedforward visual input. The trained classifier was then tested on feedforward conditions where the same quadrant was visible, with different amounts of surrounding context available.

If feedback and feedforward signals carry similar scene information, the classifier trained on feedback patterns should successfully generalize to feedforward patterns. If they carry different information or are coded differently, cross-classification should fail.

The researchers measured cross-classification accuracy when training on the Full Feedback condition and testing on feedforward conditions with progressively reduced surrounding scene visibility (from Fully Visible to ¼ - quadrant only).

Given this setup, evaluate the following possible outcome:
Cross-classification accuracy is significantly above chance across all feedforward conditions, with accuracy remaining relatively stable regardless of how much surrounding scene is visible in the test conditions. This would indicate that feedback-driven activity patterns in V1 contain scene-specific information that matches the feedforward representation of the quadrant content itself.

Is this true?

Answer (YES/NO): NO